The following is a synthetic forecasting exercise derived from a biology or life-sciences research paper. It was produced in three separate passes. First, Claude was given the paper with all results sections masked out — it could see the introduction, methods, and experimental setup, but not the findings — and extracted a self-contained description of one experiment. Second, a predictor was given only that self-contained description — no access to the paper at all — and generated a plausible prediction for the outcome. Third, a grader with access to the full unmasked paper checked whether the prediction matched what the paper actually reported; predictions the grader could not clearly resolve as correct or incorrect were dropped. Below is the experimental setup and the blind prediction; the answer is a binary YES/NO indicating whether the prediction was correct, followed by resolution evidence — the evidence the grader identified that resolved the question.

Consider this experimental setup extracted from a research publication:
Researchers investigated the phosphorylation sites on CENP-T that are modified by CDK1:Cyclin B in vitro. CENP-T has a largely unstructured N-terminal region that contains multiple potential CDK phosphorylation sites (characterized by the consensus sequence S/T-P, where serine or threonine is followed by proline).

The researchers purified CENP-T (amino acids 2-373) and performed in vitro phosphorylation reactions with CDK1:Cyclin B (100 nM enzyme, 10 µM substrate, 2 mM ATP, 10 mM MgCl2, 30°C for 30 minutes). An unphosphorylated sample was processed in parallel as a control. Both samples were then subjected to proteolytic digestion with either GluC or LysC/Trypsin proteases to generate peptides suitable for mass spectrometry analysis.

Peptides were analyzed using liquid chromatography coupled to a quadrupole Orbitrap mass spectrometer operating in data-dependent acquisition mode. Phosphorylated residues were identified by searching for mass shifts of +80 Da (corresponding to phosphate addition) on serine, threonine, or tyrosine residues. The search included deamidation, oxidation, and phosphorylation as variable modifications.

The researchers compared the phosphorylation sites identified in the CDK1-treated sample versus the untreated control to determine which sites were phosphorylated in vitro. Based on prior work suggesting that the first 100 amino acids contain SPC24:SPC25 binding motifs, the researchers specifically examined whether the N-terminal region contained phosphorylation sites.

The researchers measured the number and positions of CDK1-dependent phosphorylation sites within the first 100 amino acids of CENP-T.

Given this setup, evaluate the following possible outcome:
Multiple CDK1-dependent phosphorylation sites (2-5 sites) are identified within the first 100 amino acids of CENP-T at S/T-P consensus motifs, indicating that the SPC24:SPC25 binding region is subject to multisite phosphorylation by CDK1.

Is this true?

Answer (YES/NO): YES